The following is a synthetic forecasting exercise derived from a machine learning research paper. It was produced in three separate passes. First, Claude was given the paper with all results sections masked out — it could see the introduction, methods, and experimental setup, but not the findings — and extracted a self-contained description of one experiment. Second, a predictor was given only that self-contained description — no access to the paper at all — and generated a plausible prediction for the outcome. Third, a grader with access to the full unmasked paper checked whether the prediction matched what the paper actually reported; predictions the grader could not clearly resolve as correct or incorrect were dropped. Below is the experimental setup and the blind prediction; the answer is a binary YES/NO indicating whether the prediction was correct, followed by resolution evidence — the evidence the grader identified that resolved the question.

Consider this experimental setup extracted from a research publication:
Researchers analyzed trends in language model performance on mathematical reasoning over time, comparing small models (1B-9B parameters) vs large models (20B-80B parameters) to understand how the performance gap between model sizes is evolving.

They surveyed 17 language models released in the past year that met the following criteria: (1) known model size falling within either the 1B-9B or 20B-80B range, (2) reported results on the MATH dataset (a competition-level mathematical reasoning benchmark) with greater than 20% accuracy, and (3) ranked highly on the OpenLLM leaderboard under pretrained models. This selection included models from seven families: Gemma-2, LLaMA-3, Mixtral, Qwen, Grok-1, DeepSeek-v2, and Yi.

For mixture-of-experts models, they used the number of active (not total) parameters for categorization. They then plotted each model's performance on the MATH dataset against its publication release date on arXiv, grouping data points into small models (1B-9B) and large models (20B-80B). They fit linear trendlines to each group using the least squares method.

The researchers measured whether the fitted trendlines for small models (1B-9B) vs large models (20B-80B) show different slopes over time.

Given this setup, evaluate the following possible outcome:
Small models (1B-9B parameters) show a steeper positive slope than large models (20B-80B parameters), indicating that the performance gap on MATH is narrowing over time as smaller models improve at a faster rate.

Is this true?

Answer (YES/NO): YES